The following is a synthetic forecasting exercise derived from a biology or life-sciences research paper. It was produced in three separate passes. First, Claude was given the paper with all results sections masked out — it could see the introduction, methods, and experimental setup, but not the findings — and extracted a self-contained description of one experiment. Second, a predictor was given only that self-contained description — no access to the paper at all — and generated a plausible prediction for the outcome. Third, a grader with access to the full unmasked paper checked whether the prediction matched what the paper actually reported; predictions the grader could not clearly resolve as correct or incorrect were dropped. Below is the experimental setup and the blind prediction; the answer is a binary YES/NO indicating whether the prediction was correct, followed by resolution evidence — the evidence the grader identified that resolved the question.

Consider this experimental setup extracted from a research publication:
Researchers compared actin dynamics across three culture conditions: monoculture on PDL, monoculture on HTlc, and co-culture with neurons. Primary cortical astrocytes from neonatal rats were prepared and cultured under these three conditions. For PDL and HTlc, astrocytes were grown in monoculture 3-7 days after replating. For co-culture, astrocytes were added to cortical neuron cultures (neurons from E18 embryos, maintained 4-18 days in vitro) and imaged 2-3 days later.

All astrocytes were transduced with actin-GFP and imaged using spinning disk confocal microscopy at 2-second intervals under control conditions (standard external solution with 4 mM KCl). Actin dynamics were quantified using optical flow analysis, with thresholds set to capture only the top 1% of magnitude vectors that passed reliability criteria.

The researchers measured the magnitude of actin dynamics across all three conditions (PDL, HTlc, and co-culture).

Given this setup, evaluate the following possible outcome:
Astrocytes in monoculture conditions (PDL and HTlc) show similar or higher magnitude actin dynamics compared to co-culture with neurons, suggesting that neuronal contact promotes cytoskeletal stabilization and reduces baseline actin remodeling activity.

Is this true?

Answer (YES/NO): NO